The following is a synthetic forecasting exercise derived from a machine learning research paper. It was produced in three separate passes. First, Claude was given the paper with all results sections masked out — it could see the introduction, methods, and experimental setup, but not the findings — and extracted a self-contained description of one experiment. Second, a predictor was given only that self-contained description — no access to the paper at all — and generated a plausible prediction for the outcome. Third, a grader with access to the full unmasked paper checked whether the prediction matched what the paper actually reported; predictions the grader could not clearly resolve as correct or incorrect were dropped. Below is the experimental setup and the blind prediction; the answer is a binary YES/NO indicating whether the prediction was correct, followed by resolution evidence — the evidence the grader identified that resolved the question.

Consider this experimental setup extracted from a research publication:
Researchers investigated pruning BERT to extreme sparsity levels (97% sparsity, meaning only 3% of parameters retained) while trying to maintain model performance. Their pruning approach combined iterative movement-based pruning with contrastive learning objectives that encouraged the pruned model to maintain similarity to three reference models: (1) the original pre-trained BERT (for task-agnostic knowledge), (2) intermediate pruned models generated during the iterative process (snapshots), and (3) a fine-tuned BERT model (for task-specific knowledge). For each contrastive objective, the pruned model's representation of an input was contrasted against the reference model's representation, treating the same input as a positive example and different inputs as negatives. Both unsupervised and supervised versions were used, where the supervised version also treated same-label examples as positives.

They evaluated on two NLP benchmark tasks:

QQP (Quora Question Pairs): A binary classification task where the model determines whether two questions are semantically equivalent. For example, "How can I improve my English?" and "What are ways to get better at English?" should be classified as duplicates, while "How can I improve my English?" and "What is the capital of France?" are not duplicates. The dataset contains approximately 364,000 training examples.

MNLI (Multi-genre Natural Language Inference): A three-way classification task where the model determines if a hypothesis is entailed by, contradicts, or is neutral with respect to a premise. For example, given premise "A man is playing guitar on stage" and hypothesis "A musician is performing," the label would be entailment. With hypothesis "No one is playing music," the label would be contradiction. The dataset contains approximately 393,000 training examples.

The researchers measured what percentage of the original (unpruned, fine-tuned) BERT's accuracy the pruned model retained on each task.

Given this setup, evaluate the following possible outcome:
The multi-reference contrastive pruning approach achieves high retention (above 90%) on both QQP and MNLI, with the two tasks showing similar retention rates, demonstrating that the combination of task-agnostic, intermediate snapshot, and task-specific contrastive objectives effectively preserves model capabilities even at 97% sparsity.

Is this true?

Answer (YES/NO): NO